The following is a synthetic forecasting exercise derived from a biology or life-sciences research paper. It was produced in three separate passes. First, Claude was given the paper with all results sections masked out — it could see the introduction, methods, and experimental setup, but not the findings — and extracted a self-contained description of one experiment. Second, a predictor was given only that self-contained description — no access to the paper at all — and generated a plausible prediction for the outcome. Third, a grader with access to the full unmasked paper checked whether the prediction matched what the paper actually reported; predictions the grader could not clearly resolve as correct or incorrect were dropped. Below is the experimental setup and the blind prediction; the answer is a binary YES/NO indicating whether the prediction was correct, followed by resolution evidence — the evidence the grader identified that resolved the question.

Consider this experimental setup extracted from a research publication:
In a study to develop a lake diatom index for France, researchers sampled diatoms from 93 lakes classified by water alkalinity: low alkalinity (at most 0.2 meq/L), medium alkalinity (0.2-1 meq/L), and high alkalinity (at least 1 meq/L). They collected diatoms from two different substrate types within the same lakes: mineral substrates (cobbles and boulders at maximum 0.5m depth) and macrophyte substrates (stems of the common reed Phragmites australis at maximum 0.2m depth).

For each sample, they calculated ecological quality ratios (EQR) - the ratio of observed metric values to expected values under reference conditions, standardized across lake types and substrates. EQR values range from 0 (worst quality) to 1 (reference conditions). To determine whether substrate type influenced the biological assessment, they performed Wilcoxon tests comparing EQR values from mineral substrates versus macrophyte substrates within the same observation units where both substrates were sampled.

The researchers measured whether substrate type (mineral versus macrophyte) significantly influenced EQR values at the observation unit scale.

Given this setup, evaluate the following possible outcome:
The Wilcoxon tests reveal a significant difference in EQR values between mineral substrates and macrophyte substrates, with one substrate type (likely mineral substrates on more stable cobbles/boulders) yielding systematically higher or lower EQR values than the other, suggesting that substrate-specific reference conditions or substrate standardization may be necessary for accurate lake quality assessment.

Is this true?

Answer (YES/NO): NO